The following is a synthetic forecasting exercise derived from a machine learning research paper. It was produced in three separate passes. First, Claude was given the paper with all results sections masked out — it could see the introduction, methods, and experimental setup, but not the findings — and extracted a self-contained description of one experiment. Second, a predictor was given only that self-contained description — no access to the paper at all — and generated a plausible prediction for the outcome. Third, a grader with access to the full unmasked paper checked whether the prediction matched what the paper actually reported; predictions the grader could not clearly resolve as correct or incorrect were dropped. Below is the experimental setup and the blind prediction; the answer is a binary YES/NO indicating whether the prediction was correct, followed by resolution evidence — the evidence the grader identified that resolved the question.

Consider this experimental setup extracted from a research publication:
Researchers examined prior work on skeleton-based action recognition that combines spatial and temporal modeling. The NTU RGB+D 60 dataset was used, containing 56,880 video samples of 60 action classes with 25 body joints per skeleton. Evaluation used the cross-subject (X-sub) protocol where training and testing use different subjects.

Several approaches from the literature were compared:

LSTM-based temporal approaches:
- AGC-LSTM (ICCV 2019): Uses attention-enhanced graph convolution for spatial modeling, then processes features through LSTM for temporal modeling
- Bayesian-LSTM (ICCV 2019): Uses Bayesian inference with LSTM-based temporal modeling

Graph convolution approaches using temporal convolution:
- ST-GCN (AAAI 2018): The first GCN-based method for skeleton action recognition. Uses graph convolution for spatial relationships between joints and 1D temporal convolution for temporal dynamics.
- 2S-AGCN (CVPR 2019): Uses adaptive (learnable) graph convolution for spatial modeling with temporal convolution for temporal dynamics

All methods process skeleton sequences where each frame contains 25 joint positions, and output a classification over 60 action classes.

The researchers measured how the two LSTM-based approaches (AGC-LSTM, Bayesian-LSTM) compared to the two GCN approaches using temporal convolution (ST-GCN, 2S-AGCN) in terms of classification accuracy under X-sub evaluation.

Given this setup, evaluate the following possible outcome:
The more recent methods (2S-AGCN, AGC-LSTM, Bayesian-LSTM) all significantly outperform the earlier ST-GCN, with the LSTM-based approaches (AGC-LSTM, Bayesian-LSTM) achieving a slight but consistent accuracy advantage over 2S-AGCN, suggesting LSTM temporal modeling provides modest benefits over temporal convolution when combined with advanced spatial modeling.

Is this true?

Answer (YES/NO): NO